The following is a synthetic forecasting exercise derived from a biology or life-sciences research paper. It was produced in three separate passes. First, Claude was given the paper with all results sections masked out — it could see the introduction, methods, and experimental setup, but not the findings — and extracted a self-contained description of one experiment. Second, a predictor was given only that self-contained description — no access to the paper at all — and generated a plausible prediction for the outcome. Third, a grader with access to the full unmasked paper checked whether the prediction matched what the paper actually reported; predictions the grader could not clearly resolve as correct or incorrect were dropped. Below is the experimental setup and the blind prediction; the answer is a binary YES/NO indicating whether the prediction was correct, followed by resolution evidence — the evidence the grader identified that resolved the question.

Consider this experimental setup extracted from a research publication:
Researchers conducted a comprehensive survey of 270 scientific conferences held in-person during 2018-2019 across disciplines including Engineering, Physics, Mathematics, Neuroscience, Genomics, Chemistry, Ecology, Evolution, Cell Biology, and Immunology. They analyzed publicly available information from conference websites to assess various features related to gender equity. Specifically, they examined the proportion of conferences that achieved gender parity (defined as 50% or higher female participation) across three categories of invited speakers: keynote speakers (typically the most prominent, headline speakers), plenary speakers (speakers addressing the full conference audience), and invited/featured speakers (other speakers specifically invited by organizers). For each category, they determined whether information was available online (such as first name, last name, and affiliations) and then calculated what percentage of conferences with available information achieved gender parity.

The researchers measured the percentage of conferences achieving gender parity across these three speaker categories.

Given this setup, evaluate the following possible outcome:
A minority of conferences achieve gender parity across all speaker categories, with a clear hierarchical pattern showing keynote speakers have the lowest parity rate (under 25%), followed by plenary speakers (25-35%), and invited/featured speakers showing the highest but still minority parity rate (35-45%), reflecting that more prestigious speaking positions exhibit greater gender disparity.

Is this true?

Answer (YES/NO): NO